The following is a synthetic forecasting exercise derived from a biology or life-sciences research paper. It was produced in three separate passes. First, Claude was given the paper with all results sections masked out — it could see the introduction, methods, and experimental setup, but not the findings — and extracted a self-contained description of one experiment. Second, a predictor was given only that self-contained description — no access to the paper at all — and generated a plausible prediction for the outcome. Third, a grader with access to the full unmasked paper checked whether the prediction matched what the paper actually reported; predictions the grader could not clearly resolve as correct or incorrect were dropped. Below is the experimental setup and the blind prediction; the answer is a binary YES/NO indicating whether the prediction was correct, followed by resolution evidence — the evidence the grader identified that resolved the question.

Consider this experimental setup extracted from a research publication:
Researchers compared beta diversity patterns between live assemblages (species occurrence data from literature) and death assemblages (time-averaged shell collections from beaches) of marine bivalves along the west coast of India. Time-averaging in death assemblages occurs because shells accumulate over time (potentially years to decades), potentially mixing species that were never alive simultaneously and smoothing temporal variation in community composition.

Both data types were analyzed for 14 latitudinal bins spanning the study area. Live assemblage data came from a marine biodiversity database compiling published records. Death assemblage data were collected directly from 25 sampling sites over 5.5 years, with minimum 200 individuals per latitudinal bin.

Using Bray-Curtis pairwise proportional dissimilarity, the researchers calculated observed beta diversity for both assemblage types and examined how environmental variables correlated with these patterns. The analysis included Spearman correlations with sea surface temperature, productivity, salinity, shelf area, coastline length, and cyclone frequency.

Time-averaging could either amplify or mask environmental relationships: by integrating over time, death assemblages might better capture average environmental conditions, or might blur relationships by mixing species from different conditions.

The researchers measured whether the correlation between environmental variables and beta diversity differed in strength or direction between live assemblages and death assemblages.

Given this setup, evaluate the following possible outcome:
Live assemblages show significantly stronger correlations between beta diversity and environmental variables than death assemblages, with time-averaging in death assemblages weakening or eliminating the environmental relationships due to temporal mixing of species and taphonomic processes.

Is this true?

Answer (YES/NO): YES